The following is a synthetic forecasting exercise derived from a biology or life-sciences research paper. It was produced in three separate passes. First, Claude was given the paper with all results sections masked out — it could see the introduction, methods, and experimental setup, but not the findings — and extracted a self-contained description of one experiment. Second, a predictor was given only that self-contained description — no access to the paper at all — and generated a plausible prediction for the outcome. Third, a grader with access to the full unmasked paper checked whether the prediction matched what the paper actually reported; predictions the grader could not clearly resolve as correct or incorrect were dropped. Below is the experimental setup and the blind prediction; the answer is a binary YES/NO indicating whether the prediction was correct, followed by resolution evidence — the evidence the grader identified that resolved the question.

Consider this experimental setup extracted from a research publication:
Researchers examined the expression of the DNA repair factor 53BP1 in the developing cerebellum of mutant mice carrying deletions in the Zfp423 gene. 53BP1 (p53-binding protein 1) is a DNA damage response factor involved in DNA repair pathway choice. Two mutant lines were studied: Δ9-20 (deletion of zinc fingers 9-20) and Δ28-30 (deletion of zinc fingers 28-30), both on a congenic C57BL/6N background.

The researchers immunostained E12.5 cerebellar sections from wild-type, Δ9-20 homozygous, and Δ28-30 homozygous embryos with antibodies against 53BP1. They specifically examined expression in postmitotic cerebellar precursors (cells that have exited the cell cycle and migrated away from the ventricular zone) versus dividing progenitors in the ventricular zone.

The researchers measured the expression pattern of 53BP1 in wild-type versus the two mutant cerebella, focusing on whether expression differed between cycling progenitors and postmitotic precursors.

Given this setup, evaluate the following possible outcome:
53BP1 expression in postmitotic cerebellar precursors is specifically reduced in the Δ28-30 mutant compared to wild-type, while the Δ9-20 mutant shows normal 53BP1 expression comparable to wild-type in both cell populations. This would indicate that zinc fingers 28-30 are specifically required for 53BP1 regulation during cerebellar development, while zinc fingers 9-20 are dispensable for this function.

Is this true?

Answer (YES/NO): NO